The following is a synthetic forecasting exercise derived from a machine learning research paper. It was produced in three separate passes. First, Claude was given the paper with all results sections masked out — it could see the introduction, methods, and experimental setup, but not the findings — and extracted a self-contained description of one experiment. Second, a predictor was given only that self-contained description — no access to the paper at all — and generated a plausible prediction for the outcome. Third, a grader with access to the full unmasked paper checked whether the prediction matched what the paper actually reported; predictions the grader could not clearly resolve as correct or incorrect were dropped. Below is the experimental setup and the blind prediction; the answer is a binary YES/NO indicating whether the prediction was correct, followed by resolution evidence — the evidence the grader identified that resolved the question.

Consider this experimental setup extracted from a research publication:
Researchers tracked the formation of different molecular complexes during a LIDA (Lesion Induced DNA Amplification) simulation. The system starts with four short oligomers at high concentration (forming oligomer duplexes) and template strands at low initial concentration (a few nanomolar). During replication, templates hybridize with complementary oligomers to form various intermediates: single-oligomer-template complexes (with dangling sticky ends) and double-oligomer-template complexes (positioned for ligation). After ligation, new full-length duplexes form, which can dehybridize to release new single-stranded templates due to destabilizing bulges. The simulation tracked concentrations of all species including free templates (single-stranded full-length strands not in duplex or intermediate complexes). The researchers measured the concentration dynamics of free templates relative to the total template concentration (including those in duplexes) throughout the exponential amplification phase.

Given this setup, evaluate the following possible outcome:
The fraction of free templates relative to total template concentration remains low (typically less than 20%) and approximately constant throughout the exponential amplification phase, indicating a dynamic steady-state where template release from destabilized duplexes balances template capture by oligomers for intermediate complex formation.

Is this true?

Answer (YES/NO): YES